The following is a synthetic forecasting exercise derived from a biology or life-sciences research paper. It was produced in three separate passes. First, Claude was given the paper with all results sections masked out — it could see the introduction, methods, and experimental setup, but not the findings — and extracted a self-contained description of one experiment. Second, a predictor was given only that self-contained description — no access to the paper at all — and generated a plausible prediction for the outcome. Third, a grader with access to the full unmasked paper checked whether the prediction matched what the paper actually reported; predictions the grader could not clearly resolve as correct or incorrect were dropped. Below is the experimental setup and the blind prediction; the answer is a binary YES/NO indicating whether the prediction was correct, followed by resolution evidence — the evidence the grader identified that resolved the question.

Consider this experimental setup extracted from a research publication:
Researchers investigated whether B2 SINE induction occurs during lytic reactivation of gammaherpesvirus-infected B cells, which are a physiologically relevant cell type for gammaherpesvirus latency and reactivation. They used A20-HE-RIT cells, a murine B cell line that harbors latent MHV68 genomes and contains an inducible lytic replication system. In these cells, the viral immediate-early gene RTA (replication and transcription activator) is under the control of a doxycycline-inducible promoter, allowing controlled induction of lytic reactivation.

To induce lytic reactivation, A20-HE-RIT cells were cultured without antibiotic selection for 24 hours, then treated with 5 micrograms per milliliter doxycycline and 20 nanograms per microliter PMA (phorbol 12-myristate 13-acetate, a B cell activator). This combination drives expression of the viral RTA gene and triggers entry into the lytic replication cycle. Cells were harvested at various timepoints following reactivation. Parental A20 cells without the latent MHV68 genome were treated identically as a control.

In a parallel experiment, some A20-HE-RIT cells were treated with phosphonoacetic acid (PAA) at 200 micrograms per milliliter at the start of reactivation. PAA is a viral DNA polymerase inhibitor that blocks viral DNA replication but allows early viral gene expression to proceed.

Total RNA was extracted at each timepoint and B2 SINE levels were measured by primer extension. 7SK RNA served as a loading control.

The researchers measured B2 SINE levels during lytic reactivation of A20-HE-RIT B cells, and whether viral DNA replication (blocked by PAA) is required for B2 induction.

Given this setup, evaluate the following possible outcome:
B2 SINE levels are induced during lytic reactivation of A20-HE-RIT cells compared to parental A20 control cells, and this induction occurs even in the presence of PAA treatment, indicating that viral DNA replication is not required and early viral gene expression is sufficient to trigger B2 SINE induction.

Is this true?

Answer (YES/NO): YES